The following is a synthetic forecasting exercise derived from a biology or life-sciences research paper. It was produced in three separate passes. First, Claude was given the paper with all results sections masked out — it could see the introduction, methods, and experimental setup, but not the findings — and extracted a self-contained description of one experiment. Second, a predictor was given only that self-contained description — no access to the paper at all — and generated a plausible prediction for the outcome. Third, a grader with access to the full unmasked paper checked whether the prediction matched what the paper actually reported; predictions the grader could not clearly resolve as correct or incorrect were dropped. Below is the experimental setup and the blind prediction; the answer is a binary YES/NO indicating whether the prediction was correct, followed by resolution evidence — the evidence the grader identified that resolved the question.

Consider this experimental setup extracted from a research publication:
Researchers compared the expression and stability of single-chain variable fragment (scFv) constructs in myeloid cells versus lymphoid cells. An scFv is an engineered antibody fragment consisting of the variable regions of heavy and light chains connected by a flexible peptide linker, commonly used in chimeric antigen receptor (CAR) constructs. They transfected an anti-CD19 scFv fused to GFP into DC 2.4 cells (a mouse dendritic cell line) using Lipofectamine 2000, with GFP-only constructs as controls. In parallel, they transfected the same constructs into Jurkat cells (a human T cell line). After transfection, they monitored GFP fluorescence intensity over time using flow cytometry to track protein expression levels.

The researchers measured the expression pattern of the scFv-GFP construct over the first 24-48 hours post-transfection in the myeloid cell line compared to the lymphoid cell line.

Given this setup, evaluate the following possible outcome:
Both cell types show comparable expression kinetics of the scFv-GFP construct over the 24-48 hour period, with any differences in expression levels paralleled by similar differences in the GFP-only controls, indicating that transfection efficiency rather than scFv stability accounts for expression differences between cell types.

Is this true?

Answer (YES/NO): NO